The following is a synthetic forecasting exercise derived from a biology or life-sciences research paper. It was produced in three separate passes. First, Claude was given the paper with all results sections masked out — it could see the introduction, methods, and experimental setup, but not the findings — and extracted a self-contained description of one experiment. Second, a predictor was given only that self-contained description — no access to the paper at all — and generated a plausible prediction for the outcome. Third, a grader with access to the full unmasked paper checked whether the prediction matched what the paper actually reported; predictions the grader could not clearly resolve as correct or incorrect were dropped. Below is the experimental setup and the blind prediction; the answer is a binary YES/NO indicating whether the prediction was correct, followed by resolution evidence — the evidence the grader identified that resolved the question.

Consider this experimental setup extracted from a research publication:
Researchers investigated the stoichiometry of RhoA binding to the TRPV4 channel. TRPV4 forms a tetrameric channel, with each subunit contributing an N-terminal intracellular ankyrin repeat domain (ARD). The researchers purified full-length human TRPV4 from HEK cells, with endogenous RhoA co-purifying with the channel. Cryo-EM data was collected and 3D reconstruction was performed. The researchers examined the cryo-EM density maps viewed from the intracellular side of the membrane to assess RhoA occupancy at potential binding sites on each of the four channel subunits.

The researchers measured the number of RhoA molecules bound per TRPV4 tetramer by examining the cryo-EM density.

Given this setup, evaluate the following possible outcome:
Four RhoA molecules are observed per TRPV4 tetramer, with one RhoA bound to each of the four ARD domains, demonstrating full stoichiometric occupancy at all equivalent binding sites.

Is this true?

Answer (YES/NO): YES